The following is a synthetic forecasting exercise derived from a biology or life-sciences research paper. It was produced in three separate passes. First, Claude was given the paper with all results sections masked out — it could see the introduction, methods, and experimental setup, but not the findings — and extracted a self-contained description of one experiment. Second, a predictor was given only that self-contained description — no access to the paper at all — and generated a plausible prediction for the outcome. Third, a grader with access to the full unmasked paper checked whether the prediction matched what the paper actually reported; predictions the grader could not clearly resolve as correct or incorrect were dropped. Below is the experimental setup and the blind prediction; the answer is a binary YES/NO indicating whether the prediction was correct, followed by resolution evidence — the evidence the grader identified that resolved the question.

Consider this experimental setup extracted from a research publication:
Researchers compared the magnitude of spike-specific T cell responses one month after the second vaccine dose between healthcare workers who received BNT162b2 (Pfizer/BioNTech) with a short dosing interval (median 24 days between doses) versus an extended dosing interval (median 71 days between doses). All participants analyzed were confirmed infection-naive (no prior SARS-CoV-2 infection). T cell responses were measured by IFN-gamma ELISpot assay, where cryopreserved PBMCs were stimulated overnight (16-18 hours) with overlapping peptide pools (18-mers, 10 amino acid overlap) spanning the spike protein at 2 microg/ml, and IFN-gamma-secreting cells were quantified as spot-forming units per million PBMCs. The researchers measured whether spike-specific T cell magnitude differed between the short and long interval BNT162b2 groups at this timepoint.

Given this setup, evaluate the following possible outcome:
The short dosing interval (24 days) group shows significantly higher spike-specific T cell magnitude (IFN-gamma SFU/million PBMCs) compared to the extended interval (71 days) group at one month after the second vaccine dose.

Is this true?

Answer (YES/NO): YES